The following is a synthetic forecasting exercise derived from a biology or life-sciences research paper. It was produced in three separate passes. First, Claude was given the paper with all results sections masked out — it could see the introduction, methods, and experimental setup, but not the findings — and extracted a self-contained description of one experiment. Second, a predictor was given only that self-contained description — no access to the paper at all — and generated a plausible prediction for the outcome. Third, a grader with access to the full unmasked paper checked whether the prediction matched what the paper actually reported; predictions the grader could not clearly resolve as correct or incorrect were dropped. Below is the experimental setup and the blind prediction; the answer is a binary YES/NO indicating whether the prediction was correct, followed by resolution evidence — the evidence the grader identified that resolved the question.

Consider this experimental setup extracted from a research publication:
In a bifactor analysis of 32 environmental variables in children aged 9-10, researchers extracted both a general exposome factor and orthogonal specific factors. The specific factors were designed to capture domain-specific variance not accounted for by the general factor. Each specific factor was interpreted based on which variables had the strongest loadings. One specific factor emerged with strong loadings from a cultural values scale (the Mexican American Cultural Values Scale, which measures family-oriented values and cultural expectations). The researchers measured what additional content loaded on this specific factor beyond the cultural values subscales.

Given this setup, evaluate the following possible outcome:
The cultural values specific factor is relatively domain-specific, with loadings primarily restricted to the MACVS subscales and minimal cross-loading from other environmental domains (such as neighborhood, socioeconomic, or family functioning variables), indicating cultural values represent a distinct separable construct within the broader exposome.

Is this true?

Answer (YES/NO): YES